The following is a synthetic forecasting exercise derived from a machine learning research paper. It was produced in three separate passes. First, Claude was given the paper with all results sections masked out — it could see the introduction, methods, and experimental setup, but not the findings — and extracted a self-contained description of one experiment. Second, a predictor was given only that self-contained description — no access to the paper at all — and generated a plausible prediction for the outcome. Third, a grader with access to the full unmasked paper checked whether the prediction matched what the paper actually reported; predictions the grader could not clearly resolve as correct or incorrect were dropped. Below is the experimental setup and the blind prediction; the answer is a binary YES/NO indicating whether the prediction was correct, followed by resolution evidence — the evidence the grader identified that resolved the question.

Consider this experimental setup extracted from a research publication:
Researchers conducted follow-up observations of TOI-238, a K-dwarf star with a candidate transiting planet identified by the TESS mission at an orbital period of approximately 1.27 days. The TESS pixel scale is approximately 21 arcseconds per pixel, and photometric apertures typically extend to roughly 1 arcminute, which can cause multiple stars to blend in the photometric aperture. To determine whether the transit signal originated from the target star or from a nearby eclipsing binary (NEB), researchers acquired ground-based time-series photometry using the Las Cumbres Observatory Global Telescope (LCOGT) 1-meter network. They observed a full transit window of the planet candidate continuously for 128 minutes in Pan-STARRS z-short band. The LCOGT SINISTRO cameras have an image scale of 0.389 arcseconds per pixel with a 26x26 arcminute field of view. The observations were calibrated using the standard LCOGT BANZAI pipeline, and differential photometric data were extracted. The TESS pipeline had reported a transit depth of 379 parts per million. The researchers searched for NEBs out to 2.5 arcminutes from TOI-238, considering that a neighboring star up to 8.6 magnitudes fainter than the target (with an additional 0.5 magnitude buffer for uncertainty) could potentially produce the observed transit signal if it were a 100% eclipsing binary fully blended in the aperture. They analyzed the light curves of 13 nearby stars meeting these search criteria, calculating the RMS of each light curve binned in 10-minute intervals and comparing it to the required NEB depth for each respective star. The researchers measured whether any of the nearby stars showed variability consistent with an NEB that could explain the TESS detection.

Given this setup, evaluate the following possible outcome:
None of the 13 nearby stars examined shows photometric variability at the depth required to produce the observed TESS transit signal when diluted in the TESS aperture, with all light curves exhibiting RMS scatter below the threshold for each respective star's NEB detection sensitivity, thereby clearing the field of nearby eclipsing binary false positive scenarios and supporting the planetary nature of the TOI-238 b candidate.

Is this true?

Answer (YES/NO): YES